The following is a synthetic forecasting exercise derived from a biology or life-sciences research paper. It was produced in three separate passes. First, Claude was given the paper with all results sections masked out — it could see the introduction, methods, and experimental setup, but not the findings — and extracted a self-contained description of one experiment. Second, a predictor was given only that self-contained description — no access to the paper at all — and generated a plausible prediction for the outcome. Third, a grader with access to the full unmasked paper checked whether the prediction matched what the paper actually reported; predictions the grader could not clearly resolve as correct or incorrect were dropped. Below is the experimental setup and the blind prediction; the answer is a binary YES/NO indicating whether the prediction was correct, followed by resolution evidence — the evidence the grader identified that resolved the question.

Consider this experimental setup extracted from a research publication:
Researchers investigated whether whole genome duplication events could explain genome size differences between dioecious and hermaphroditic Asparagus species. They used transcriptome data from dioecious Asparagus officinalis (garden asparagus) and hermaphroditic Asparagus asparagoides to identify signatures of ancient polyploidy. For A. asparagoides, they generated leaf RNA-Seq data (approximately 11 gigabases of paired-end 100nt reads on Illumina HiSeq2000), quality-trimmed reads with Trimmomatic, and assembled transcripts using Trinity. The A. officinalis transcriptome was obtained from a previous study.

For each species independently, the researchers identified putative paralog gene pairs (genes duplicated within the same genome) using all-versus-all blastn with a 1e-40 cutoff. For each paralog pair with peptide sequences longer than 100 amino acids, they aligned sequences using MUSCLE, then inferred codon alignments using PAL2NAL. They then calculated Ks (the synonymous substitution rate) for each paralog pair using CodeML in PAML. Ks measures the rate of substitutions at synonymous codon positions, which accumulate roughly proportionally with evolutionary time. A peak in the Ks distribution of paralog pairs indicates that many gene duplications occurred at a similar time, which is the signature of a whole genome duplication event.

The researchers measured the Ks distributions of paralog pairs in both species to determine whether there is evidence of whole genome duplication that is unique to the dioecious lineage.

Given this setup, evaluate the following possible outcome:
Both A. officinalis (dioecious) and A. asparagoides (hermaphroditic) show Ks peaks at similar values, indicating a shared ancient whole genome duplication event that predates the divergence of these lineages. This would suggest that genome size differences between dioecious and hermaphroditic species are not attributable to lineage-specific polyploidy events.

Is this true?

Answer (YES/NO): YES